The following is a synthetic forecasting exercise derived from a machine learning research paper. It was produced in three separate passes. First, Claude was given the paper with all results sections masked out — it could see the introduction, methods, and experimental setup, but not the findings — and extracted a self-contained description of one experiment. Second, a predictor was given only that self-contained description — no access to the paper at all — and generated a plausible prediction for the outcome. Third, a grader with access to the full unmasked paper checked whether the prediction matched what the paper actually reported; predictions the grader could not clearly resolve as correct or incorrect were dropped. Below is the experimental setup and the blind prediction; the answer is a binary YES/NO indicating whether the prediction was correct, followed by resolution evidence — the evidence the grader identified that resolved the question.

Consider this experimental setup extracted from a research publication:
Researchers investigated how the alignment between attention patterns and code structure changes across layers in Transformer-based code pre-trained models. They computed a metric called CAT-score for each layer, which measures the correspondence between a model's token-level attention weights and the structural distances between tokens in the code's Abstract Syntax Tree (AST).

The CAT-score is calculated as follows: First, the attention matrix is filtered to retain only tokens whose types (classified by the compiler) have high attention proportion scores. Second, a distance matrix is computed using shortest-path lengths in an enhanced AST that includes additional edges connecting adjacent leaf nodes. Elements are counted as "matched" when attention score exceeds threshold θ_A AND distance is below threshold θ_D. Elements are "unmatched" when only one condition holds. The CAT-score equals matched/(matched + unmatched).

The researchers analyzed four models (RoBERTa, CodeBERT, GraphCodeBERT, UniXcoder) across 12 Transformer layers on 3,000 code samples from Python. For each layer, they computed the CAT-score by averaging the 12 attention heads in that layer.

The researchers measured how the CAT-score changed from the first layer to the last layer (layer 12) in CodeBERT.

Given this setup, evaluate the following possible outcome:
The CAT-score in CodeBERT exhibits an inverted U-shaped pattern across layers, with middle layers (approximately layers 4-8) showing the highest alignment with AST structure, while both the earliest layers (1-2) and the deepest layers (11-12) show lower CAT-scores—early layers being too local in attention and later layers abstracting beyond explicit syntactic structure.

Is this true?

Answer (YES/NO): NO